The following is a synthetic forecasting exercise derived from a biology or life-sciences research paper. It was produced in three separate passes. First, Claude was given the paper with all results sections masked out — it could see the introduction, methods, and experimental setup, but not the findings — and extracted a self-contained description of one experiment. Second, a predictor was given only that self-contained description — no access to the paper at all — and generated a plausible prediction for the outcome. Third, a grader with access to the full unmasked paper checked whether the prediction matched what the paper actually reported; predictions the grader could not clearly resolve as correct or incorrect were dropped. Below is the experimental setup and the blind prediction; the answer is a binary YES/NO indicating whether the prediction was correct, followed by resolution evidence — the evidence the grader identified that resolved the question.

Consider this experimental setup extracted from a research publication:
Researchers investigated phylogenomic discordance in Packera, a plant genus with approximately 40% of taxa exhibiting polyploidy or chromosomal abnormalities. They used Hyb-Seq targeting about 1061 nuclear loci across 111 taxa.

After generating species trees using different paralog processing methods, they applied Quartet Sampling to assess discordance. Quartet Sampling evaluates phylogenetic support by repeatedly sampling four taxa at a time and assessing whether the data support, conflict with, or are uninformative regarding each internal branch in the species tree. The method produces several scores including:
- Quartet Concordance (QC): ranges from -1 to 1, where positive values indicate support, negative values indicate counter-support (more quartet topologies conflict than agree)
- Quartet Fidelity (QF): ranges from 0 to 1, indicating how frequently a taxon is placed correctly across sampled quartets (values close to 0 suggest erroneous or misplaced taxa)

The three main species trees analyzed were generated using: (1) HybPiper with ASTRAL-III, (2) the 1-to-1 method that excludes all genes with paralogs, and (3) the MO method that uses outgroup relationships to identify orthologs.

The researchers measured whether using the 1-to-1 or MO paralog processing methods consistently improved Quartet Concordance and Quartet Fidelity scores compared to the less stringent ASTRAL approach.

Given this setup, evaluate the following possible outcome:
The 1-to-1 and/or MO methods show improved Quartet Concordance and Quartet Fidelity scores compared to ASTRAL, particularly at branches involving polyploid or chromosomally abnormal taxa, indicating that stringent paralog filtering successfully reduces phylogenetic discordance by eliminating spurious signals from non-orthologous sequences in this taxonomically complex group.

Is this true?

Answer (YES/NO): NO